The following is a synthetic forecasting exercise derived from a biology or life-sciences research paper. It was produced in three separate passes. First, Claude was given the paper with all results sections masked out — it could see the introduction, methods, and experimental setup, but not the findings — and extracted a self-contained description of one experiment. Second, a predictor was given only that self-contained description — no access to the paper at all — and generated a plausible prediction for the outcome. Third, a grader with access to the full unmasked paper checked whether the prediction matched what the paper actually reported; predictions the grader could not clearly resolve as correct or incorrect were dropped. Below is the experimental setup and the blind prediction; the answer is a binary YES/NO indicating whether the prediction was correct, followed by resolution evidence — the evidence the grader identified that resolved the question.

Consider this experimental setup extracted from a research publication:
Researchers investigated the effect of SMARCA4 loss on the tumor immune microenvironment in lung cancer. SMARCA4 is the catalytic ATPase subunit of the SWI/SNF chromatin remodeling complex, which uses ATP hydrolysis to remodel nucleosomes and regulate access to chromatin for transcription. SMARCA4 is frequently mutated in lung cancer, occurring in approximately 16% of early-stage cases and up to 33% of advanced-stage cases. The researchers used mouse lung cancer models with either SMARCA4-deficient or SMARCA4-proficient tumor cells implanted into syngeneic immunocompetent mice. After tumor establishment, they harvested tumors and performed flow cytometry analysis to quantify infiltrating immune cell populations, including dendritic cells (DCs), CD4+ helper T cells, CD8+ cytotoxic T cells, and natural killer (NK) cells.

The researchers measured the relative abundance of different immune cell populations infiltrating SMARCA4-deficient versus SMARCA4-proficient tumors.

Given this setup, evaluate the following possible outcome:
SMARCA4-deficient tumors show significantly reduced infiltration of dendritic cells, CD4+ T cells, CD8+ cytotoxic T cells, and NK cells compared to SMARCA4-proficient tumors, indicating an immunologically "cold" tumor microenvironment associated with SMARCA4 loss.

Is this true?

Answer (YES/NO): NO